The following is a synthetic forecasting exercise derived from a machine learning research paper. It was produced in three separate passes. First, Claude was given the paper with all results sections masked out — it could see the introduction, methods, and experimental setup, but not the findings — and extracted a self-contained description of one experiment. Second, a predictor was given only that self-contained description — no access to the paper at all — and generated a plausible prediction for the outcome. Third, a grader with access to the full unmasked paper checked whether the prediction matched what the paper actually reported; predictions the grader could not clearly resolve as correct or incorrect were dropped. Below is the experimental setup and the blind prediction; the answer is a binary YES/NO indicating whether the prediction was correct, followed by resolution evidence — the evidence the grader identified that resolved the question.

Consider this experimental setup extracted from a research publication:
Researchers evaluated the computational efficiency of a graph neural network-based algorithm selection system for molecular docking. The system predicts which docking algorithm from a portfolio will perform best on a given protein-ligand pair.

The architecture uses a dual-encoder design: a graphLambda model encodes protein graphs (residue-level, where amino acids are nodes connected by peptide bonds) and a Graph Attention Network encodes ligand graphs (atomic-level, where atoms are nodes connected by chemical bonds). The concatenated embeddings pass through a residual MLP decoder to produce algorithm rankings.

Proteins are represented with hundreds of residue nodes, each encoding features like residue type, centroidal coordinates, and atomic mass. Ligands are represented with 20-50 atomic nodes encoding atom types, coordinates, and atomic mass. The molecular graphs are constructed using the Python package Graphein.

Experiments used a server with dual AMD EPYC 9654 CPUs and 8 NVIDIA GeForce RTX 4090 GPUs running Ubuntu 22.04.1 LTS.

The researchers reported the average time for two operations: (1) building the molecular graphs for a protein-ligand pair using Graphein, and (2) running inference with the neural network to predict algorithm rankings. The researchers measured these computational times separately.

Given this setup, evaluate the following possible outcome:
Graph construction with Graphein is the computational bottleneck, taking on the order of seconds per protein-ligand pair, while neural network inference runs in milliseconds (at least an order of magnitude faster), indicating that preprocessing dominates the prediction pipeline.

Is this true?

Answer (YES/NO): NO